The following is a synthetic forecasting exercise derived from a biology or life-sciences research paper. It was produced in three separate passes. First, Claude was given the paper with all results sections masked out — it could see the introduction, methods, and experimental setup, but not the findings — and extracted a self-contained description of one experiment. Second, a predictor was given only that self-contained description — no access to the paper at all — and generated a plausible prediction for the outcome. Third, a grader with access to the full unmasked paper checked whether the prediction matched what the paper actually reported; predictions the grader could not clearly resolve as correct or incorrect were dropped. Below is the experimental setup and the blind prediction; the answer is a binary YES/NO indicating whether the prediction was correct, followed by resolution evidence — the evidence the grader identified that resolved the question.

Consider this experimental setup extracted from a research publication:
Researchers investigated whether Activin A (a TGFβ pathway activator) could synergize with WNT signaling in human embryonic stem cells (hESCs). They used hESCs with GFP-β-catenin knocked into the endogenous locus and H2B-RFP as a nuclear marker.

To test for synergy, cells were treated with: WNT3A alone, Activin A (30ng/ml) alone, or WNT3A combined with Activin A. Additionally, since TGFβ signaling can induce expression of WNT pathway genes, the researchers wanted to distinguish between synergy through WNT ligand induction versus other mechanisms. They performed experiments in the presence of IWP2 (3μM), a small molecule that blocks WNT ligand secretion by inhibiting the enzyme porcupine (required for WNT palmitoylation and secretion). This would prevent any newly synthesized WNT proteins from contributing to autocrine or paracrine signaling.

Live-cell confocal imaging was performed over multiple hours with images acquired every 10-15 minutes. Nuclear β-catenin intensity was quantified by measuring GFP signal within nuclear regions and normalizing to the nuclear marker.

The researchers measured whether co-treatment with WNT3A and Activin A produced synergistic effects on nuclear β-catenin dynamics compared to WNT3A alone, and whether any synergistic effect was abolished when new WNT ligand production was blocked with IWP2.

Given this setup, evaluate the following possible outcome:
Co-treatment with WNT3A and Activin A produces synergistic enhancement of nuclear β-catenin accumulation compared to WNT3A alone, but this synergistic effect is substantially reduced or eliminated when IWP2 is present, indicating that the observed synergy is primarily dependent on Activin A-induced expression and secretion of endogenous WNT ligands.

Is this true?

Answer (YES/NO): NO